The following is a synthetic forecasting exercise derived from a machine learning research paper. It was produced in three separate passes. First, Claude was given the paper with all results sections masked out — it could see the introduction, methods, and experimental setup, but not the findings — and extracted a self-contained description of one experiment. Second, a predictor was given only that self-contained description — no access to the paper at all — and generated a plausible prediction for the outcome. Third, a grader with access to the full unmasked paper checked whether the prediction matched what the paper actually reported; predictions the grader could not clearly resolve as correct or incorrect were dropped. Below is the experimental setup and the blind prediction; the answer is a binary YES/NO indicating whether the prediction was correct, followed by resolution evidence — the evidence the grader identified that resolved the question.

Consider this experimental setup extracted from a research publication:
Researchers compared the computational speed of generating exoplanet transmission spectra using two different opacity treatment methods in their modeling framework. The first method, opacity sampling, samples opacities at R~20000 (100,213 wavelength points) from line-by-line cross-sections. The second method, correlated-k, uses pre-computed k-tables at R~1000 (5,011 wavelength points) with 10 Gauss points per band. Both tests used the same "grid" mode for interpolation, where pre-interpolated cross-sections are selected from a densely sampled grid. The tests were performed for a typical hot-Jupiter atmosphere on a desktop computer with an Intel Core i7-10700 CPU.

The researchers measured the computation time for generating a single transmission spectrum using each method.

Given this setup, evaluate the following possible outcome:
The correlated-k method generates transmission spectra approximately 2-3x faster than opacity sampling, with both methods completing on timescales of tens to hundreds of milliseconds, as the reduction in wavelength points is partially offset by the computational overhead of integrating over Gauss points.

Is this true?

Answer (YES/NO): NO